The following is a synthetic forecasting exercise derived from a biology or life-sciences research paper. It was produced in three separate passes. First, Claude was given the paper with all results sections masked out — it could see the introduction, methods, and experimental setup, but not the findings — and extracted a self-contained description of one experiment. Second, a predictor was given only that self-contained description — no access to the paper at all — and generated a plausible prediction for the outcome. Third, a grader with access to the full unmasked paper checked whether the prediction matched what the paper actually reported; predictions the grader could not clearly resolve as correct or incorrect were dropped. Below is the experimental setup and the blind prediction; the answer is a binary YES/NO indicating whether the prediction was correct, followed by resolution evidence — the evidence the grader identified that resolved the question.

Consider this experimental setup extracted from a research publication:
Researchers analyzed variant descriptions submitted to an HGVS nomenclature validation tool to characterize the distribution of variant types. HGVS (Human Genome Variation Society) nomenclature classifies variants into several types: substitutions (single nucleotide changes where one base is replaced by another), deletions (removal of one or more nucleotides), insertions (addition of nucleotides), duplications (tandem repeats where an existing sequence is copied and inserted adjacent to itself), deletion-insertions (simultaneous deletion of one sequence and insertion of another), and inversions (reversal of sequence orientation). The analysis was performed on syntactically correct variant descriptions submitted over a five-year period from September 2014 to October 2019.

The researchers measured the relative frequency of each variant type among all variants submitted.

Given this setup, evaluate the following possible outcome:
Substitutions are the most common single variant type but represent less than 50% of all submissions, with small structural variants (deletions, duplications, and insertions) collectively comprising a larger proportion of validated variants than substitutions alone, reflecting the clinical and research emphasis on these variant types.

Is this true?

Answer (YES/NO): NO